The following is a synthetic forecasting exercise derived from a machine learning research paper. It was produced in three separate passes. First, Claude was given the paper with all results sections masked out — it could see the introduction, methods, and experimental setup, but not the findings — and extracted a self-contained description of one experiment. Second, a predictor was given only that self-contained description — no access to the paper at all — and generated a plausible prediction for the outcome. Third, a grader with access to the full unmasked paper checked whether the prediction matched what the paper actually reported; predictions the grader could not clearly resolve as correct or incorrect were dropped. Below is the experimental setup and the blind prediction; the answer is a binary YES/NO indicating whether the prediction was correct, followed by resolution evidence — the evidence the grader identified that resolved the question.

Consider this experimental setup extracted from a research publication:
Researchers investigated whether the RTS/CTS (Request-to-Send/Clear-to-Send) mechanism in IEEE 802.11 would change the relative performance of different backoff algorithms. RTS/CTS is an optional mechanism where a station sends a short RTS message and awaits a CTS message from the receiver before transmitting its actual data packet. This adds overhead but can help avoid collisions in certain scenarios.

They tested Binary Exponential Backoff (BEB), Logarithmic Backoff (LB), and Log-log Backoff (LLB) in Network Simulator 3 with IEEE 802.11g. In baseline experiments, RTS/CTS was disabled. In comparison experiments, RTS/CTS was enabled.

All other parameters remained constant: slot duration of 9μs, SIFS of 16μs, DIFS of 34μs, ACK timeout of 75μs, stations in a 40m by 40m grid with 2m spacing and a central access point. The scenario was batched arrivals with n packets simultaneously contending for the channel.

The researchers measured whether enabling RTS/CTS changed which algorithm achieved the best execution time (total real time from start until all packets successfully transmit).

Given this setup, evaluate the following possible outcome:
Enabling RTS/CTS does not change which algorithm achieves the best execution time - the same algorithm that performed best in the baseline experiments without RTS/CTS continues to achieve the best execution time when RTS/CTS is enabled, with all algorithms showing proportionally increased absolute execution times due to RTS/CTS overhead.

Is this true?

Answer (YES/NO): YES